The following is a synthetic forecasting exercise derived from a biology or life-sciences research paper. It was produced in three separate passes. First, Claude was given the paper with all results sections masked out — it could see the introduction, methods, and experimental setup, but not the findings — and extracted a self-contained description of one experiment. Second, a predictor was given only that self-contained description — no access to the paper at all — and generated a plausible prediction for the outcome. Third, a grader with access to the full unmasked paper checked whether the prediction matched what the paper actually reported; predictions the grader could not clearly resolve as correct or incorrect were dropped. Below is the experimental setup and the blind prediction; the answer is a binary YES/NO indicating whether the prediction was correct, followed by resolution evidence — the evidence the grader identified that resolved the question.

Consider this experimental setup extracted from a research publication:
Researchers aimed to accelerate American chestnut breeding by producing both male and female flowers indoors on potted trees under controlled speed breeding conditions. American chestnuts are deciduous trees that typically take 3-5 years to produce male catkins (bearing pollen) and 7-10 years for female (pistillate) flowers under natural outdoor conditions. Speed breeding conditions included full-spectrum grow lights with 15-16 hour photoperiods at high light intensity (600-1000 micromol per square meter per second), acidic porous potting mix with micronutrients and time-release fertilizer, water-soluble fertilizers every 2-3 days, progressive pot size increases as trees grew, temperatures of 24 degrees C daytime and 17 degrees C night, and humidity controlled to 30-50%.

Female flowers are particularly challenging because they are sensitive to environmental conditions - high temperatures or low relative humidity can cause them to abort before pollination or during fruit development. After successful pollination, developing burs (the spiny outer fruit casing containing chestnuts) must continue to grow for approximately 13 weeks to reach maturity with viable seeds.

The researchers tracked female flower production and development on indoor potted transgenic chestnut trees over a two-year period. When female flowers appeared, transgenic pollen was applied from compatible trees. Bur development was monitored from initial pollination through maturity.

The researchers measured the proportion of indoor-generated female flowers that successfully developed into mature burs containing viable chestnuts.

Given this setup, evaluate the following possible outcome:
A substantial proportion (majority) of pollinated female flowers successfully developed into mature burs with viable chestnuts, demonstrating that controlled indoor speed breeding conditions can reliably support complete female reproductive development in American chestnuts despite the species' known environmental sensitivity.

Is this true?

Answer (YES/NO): YES